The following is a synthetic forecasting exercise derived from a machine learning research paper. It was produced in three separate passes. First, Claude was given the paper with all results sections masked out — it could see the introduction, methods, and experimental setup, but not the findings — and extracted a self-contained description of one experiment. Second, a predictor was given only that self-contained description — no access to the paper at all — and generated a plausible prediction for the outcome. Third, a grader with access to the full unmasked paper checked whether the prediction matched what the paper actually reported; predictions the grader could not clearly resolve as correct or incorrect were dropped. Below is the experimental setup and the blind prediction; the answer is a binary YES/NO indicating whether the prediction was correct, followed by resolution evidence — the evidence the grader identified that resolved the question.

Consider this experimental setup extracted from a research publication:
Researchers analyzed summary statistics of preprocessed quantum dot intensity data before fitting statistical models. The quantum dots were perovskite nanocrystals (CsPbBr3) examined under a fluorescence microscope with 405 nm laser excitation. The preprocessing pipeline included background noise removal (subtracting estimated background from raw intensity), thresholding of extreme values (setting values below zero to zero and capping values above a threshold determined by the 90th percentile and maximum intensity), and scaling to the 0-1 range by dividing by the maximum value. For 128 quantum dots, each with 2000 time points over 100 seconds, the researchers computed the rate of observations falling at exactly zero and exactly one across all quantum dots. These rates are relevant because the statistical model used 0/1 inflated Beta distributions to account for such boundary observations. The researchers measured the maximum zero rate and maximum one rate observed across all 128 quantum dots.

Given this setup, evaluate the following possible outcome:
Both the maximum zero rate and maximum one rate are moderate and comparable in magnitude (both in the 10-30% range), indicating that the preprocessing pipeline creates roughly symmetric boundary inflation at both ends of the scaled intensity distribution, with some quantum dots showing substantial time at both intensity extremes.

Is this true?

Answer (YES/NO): NO